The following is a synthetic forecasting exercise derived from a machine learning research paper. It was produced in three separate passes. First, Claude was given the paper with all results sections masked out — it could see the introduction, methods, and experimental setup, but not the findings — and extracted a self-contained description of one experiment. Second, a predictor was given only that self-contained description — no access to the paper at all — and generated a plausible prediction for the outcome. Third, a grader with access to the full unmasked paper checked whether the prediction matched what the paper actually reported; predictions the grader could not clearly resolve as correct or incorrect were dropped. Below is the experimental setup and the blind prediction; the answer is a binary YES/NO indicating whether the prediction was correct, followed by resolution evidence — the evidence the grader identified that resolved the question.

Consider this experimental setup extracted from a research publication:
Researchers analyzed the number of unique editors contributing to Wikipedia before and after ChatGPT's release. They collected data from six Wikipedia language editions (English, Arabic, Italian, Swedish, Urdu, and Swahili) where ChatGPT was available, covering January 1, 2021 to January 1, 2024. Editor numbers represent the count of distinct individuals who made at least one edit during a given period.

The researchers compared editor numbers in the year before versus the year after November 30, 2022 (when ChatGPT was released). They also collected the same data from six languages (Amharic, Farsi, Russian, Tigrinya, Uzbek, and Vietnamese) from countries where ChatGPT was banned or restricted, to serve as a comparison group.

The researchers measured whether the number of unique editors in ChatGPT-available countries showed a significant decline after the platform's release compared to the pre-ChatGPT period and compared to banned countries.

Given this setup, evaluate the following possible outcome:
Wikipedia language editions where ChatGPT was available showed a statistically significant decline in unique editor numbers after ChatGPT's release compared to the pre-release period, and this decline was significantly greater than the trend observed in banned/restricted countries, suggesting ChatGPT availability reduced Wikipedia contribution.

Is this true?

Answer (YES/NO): NO